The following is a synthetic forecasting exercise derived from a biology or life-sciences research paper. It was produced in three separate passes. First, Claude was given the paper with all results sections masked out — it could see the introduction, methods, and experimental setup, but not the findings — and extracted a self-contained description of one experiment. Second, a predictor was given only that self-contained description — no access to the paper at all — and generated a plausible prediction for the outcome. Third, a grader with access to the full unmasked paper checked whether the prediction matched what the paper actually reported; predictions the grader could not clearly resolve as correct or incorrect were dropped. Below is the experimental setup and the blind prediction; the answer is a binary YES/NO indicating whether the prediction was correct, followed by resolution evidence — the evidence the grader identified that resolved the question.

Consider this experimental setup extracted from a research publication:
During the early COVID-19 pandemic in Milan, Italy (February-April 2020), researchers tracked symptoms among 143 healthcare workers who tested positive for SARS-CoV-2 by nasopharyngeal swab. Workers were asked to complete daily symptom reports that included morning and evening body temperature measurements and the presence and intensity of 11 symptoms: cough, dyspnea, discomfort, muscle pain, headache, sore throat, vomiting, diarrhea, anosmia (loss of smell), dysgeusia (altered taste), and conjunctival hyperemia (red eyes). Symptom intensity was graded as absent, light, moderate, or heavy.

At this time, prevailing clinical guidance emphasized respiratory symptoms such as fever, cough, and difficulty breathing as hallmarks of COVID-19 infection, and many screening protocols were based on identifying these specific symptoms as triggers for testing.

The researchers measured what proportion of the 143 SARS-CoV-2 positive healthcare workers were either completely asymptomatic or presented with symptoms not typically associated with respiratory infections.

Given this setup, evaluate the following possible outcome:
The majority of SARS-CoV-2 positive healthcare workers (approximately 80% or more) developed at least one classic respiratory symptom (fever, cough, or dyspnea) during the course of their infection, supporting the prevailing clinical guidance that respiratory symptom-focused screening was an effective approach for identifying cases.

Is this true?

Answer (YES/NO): NO